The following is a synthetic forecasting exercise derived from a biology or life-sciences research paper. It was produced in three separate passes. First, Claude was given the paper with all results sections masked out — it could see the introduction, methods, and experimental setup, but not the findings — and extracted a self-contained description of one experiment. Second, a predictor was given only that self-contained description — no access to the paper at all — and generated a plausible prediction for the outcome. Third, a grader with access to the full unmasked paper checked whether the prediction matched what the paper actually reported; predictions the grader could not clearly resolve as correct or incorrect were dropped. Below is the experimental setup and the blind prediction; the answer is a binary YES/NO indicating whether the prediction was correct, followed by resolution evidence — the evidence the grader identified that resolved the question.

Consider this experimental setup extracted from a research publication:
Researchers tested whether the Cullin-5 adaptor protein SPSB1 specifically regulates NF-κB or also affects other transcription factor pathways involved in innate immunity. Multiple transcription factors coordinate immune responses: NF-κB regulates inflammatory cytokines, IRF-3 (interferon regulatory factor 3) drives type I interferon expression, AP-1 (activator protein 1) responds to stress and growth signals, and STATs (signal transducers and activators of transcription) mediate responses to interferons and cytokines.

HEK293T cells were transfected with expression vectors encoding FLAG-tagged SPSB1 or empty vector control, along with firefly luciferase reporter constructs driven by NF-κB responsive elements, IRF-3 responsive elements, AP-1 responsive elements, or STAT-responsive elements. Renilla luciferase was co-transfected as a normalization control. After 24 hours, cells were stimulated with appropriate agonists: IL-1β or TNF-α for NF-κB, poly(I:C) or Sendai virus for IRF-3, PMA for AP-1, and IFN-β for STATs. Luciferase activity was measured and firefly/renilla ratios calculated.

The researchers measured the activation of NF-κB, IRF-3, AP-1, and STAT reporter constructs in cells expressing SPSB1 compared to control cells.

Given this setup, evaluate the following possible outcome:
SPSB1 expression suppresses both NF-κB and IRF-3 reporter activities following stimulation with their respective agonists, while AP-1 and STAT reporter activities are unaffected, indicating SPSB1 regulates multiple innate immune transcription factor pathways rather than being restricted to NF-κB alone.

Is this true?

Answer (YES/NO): NO